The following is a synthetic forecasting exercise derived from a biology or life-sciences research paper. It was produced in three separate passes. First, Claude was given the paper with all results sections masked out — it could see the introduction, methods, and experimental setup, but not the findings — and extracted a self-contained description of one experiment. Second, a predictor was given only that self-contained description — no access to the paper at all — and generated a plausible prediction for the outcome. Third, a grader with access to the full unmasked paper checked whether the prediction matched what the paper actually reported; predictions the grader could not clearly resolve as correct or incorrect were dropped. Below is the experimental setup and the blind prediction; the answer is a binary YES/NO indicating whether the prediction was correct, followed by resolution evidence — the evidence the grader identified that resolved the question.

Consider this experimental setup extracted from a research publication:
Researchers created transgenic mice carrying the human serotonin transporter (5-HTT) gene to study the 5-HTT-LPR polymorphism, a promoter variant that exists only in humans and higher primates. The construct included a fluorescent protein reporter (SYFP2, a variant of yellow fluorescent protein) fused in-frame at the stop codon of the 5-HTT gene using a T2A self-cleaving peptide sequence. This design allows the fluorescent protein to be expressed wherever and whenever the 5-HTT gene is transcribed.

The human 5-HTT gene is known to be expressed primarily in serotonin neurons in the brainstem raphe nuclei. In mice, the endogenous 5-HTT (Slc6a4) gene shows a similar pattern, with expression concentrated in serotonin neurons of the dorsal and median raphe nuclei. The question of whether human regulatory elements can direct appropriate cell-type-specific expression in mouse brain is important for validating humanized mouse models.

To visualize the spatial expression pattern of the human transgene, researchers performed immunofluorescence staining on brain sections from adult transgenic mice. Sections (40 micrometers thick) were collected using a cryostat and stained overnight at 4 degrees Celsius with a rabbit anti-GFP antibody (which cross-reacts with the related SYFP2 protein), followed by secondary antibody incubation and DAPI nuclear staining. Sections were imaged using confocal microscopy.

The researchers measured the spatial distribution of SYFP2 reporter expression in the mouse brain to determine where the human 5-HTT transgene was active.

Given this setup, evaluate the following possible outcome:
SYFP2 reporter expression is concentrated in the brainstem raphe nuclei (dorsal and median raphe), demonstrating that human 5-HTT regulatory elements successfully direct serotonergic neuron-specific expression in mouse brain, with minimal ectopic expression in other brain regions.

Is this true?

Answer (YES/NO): NO